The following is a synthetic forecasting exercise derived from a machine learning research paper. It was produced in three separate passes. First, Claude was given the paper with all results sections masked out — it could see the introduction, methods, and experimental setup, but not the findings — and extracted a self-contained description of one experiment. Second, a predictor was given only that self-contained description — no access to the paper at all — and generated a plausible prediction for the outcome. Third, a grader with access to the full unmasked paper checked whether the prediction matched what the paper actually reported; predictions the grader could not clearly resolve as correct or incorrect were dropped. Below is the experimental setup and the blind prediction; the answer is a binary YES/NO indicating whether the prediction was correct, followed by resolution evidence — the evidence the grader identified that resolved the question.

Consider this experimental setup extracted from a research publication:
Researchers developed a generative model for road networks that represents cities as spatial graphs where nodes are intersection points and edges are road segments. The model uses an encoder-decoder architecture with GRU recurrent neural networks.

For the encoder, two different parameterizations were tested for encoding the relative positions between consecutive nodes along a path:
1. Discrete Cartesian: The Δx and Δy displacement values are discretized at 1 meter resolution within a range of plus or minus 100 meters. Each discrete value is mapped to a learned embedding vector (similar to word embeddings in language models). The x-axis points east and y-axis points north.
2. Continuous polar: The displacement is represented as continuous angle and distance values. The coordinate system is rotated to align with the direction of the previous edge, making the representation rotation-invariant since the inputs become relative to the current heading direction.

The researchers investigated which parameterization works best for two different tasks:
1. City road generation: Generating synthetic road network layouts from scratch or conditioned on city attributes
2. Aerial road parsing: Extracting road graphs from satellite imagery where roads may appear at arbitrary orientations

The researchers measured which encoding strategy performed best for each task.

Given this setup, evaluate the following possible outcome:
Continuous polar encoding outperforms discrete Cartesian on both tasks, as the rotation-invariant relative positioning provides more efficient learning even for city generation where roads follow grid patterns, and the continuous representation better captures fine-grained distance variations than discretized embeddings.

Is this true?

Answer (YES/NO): NO